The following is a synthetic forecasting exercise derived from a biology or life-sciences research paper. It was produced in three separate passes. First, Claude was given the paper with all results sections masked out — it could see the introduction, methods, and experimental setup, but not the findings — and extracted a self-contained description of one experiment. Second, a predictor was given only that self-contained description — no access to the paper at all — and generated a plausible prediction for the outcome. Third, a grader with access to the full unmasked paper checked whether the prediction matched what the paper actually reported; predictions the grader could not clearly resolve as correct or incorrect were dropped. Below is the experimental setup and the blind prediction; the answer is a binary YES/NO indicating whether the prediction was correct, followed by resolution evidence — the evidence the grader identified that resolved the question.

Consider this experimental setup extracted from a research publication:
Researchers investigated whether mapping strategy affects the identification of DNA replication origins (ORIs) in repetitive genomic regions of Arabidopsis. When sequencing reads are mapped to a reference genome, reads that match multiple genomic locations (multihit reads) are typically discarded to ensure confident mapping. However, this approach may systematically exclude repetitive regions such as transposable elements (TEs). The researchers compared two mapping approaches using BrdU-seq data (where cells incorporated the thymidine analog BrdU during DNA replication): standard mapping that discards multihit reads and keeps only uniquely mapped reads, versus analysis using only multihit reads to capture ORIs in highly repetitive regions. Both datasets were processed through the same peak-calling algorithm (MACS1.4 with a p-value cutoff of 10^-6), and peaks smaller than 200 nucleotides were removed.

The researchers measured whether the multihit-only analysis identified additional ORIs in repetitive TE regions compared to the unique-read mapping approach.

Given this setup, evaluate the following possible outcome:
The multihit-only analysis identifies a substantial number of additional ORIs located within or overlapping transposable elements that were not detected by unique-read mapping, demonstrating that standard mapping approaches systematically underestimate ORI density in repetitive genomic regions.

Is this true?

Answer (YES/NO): NO